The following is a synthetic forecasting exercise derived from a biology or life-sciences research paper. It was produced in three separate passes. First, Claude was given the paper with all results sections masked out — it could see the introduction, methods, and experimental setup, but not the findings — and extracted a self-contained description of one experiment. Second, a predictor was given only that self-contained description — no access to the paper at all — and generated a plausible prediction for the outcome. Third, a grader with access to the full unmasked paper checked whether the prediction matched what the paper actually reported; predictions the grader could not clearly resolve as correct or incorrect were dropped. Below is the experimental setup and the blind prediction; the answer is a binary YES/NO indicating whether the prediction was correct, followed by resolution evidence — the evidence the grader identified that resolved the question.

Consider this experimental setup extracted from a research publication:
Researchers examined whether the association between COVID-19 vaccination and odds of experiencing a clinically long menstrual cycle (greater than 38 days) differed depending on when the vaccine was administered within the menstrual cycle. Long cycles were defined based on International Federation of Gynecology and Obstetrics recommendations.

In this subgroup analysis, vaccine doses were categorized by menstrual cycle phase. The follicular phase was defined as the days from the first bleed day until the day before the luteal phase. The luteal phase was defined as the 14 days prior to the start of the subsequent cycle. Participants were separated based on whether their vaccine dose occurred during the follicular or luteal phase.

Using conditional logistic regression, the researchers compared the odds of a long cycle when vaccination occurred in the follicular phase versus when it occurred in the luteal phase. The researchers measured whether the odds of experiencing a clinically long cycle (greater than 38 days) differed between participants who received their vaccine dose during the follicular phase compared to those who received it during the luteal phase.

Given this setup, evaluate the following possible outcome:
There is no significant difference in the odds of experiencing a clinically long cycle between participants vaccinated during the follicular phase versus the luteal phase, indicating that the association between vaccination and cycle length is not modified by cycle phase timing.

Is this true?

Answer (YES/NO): NO